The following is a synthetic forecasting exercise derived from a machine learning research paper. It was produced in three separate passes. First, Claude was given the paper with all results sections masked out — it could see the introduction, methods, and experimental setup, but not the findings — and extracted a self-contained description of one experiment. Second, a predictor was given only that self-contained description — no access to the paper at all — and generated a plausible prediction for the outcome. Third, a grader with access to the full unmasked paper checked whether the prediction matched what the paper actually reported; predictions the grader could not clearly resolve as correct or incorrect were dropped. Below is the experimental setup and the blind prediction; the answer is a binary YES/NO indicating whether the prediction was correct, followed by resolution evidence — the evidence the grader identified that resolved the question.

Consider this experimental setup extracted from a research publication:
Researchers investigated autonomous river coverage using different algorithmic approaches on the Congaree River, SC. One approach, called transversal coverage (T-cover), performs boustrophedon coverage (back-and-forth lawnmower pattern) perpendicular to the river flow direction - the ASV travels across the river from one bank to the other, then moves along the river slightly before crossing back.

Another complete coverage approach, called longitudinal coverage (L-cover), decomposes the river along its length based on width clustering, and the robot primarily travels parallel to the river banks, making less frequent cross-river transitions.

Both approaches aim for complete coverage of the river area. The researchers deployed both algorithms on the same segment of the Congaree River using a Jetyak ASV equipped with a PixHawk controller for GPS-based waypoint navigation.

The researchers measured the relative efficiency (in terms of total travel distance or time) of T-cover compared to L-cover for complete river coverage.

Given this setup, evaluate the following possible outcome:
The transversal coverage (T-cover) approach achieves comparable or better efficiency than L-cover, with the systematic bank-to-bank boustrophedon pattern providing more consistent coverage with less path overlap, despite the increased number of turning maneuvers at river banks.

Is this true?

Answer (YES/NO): NO